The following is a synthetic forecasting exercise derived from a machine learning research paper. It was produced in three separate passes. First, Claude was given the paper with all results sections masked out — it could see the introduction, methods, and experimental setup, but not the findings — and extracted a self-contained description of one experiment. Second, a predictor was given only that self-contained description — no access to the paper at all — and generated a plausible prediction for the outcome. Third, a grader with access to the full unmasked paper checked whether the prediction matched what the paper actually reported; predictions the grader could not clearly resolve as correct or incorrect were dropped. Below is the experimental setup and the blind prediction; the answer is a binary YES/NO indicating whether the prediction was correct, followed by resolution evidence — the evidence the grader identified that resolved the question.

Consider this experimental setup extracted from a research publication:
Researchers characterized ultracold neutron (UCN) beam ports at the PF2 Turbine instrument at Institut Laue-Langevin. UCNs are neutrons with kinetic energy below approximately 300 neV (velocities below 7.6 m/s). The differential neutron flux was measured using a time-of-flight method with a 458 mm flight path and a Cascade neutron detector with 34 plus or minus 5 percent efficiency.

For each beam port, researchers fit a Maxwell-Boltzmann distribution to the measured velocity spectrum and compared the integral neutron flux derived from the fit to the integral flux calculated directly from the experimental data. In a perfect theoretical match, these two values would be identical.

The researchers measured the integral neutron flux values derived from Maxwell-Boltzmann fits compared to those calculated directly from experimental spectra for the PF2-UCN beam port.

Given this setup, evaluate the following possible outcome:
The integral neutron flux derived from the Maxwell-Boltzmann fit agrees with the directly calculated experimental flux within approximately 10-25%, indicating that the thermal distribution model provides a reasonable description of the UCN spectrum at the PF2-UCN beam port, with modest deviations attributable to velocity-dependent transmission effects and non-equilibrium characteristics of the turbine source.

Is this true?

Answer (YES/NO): NO